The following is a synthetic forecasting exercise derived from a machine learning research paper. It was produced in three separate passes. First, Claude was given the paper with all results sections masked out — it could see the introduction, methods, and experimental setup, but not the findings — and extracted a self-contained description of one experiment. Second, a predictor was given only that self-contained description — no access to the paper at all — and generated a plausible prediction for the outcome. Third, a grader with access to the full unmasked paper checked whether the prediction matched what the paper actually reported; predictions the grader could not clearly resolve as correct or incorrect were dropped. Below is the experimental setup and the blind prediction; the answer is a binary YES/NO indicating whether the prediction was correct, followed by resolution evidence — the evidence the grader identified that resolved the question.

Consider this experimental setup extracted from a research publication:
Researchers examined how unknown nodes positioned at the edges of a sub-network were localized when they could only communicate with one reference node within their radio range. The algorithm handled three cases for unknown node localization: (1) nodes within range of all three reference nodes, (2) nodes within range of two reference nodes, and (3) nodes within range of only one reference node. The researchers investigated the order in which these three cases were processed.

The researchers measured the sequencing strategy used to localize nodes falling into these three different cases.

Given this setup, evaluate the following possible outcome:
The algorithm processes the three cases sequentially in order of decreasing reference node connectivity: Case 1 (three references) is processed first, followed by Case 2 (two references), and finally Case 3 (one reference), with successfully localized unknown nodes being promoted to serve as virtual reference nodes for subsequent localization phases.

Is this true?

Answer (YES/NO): NO